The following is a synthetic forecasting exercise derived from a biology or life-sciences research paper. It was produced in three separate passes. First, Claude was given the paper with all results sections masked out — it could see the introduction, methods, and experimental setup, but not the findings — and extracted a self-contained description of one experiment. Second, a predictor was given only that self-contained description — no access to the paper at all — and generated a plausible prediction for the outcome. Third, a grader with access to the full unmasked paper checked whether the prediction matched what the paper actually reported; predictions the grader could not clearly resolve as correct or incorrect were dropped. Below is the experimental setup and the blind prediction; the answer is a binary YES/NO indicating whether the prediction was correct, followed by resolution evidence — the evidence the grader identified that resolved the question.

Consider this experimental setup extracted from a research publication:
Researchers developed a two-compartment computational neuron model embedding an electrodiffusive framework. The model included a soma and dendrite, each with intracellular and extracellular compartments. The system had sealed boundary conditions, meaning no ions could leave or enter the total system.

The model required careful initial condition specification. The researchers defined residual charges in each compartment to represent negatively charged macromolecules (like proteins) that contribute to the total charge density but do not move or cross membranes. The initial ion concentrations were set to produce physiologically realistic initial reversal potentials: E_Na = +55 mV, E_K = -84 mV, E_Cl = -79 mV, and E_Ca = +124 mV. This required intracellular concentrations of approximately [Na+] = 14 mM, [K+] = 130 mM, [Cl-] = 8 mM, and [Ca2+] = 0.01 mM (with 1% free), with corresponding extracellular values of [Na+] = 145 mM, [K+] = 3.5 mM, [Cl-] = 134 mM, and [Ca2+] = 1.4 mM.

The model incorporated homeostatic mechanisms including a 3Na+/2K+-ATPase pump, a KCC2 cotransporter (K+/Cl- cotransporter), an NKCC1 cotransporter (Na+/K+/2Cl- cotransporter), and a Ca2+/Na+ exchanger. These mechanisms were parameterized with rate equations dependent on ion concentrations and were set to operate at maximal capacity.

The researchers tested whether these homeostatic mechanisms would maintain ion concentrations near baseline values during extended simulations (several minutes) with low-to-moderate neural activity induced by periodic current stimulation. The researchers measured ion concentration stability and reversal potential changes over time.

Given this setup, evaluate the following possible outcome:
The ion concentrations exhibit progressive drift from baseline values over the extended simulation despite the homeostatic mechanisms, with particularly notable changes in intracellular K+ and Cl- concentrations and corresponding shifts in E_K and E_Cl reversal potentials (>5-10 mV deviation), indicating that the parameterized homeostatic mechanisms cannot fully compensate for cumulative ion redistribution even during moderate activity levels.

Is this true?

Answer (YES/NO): NO